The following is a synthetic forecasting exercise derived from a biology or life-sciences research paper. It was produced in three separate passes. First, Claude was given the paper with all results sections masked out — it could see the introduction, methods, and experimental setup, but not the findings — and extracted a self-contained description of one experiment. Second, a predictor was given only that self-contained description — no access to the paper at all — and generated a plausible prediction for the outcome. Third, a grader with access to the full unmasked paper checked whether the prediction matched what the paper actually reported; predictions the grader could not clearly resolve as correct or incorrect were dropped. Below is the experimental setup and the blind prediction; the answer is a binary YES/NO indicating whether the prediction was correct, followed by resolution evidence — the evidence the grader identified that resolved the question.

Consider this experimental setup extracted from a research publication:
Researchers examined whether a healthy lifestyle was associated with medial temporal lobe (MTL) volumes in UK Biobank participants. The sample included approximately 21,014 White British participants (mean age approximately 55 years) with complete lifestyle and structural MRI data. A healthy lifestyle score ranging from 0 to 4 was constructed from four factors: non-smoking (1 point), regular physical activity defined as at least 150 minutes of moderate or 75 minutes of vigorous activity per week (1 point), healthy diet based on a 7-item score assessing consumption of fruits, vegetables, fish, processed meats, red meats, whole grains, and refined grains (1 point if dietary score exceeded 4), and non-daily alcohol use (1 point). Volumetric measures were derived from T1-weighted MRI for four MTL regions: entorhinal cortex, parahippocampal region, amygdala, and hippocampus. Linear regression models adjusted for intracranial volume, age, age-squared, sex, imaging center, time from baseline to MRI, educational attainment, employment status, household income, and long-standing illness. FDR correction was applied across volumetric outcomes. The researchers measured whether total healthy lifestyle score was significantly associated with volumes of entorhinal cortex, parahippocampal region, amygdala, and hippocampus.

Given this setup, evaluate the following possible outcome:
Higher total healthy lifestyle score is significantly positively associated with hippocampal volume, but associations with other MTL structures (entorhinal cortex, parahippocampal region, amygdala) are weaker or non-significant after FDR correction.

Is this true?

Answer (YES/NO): NO